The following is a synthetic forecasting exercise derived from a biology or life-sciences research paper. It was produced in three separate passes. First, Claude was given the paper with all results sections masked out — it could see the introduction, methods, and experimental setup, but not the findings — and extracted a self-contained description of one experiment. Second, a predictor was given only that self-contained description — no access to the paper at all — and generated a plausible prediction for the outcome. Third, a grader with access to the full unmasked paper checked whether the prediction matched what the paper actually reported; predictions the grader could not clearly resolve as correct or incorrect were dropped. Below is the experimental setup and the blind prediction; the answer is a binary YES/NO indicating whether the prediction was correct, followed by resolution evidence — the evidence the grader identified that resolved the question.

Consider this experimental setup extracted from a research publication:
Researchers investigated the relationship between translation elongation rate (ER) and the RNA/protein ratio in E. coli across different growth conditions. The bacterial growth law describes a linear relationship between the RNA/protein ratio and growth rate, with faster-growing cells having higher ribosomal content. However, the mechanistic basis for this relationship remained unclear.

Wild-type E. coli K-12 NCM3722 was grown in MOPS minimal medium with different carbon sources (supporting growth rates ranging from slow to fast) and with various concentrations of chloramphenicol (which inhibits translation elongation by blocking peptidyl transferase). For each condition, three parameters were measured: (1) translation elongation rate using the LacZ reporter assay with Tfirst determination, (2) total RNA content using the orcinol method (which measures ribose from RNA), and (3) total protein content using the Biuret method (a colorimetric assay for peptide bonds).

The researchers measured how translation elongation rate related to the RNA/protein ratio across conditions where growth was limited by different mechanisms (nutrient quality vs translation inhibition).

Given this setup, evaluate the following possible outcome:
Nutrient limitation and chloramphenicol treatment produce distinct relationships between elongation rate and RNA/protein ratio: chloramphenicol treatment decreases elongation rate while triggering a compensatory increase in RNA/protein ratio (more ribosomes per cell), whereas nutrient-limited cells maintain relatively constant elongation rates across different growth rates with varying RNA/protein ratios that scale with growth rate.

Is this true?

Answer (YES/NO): NO